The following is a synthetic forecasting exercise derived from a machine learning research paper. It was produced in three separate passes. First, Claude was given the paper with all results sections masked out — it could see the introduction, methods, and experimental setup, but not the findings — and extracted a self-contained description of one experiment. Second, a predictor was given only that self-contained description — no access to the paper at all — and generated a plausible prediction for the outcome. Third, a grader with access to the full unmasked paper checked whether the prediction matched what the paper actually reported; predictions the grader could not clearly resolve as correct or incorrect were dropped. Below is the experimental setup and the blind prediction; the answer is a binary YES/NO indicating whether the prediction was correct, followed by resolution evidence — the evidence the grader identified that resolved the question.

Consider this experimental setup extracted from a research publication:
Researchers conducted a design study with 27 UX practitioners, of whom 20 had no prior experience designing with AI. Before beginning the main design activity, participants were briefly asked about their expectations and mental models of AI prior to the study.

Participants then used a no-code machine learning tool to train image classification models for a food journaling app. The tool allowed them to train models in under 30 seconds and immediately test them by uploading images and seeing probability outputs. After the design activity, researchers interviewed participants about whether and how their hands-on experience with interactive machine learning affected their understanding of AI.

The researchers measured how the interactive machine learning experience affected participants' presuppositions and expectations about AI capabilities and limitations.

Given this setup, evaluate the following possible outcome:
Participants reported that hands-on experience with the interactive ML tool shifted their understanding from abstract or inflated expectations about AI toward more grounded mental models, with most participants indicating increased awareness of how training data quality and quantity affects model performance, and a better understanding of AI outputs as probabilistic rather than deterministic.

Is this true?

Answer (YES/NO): NO